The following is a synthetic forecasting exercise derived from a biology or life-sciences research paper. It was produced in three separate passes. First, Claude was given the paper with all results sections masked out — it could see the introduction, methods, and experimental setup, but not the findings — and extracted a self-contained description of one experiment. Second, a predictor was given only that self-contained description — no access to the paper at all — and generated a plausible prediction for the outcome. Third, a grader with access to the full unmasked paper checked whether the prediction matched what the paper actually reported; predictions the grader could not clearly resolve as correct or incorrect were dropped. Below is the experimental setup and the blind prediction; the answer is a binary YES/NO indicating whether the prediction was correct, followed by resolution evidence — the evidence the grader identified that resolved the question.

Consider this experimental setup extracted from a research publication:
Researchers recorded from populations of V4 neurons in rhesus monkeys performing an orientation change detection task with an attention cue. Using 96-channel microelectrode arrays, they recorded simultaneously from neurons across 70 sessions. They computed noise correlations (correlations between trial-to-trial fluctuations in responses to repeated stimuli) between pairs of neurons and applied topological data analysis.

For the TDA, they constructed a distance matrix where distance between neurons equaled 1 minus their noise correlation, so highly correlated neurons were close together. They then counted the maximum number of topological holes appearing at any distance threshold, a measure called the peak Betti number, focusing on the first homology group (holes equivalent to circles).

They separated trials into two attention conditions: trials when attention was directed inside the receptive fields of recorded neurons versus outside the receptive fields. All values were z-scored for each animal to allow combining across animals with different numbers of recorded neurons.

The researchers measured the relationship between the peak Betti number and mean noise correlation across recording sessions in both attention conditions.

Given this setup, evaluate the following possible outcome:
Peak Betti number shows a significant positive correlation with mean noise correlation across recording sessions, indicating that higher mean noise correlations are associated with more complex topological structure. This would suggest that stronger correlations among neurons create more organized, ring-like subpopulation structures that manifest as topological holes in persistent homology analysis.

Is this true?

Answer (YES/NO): NO